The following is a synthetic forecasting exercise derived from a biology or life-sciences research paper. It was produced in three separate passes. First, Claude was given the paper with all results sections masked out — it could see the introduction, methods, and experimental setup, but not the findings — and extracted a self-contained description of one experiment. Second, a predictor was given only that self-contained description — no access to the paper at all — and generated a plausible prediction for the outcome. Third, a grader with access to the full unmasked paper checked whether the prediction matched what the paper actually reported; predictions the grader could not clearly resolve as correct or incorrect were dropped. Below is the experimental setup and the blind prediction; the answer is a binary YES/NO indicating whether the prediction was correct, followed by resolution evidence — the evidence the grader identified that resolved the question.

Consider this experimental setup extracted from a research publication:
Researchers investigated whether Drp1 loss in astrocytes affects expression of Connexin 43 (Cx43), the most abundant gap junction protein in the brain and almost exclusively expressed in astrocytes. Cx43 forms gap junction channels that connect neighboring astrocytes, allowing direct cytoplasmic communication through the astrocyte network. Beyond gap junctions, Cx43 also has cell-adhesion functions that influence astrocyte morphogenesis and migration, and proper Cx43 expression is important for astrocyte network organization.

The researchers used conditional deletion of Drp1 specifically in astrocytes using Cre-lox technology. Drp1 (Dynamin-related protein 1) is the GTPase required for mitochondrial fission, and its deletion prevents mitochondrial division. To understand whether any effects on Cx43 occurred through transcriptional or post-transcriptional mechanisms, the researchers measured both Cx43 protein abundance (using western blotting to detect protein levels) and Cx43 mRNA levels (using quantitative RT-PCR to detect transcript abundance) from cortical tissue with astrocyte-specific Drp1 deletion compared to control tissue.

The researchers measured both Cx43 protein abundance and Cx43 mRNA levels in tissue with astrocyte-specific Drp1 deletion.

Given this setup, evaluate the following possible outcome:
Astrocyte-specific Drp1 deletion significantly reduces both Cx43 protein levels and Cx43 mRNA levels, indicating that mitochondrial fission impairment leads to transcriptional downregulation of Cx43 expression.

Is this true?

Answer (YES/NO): NO